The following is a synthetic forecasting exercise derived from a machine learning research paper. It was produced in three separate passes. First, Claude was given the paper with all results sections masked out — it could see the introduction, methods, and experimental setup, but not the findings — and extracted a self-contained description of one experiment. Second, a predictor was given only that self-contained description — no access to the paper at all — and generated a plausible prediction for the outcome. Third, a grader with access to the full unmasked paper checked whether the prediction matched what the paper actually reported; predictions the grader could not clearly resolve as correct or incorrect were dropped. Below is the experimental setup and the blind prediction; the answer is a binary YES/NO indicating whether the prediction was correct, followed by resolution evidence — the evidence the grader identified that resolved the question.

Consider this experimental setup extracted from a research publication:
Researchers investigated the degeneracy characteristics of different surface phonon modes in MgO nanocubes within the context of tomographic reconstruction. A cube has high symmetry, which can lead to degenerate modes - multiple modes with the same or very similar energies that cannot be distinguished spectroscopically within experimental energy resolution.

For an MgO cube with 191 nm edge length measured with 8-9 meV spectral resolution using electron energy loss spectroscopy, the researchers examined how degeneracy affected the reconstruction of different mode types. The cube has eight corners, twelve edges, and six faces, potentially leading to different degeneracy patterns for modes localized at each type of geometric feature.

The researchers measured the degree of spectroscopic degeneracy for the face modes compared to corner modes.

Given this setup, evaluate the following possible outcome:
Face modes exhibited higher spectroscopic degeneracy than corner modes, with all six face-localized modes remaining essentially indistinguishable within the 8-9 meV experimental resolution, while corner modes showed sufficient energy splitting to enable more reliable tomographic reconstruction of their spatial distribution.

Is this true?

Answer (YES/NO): YES